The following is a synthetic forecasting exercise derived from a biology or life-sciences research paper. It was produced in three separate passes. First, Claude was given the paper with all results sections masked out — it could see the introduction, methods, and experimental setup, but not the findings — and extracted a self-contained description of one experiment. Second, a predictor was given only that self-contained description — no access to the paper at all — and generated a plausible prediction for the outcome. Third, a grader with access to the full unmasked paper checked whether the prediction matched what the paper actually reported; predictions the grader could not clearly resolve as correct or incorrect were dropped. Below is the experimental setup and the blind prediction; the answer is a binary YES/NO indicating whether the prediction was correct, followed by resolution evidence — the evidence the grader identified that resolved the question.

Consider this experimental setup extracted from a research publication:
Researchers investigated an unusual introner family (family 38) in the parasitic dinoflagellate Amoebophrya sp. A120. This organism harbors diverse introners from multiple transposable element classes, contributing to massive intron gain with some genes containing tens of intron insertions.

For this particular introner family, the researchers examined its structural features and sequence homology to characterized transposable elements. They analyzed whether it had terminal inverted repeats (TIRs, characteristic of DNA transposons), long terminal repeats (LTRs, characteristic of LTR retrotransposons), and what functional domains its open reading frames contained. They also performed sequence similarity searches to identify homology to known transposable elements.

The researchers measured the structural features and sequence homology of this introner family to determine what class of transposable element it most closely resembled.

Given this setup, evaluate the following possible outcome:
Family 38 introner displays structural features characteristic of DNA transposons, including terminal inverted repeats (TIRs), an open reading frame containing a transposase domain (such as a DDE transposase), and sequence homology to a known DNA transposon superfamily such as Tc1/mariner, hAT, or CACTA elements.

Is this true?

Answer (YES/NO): NO